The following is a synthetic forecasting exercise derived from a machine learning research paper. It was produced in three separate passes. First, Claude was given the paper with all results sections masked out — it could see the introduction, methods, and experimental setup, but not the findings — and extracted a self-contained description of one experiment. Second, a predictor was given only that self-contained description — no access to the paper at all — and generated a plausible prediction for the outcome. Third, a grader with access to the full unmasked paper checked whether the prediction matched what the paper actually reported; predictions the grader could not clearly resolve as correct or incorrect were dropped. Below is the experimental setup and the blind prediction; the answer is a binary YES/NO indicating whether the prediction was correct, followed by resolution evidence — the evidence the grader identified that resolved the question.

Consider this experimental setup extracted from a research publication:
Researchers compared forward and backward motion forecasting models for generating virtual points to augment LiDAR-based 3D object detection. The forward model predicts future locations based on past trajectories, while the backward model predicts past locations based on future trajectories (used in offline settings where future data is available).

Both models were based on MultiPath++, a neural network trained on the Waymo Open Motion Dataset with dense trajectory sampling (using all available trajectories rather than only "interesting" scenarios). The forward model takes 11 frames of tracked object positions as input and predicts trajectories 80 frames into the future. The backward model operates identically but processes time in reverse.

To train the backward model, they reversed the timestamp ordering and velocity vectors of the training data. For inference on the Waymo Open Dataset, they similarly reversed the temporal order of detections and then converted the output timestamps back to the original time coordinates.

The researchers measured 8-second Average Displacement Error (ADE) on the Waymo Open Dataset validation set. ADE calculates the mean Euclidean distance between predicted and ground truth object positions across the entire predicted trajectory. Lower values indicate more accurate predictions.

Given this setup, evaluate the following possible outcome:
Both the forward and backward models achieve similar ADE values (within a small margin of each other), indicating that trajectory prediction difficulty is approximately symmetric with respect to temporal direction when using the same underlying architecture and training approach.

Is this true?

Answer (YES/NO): YES